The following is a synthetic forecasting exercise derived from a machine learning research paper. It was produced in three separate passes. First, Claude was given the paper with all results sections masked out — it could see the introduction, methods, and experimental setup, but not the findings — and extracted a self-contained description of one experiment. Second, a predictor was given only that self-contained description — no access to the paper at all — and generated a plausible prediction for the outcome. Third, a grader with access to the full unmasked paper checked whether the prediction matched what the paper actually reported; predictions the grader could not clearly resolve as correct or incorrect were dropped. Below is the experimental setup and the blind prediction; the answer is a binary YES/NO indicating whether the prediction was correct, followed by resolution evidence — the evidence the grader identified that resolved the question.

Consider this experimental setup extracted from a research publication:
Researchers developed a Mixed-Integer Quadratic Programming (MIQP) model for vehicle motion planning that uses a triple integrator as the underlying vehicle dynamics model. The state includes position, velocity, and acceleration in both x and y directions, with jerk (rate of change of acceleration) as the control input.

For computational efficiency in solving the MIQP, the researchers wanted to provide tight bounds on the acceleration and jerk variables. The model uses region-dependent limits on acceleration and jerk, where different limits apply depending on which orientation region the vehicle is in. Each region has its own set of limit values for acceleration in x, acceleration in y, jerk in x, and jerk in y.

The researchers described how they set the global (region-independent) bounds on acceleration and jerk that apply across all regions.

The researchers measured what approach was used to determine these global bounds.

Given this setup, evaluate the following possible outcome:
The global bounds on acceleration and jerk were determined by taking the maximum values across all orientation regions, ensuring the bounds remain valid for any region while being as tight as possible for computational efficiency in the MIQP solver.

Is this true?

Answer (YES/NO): NO